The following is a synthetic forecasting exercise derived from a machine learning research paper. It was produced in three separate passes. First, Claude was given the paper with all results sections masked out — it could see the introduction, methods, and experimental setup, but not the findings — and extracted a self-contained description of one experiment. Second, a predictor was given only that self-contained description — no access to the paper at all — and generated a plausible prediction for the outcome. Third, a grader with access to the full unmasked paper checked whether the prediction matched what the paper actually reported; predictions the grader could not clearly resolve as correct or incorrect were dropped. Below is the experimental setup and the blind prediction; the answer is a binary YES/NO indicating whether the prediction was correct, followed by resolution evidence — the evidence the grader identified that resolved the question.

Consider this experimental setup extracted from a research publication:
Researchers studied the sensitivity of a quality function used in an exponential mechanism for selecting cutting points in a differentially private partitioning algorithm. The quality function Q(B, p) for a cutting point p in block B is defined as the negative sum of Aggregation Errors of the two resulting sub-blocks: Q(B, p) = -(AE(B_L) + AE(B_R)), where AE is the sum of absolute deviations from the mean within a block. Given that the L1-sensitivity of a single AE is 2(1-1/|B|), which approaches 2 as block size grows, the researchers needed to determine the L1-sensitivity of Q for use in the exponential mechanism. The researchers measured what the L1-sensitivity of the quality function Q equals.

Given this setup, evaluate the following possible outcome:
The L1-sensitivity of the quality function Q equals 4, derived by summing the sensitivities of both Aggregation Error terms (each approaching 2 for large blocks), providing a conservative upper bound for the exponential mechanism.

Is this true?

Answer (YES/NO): YES